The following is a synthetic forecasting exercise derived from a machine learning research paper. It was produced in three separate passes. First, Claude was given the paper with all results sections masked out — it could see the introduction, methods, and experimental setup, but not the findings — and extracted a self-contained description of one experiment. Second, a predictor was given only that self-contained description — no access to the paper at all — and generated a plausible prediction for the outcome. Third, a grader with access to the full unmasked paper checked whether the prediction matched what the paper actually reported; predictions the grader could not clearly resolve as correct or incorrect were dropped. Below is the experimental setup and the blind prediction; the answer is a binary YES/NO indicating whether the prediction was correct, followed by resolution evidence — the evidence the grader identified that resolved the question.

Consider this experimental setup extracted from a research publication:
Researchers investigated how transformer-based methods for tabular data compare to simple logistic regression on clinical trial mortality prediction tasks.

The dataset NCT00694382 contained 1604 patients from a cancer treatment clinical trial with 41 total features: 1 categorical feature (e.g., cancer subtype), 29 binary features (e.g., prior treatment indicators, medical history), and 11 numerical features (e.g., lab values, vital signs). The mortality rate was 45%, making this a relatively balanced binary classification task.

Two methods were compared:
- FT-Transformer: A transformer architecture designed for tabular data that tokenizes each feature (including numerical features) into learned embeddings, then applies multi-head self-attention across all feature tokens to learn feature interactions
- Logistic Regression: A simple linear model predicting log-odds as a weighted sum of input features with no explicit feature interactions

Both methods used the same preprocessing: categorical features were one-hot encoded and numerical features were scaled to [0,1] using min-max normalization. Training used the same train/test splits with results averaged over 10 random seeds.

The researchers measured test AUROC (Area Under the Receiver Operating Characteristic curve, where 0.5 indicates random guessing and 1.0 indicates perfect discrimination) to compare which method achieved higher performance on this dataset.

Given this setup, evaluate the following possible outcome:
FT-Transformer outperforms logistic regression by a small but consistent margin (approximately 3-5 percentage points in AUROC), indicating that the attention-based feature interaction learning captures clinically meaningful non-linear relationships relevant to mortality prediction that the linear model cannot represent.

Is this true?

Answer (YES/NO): NO